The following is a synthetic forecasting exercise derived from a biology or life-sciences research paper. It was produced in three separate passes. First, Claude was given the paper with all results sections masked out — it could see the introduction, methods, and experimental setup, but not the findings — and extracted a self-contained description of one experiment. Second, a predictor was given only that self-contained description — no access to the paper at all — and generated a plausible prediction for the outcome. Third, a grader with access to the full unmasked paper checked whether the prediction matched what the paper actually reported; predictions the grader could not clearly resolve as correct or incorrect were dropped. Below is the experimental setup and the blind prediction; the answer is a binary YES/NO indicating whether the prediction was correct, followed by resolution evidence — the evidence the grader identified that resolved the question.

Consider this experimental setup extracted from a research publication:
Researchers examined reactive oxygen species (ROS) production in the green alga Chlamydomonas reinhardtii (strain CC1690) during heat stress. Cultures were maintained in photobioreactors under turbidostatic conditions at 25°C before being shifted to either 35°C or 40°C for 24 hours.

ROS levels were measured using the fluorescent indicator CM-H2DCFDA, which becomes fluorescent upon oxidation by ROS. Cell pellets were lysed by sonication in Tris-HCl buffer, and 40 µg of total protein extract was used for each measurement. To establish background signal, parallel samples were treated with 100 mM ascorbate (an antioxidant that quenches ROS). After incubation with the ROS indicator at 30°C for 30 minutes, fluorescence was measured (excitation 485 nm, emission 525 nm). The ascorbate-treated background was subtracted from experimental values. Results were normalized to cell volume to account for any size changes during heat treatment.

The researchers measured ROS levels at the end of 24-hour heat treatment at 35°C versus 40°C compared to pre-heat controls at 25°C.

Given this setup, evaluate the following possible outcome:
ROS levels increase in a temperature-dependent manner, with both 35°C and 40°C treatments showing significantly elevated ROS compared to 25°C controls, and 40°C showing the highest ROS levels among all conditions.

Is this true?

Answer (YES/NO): NO